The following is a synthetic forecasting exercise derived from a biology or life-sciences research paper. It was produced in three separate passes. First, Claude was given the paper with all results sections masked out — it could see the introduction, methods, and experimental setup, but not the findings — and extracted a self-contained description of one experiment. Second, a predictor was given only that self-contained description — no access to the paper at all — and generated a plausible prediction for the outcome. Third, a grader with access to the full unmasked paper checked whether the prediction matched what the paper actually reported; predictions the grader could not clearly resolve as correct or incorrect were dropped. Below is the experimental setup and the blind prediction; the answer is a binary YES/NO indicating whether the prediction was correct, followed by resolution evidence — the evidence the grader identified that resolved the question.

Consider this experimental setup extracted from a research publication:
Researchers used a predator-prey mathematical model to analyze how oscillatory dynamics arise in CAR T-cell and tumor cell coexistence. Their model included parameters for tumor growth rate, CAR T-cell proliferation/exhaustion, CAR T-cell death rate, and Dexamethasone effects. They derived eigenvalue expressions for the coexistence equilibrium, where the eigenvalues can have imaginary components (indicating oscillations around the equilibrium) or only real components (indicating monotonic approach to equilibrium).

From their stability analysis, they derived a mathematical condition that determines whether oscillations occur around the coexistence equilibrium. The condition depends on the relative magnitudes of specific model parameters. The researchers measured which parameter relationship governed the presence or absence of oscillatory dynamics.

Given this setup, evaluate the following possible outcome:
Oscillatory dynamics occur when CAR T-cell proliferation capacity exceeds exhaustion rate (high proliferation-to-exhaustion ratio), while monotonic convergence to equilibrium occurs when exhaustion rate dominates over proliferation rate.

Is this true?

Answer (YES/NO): NO